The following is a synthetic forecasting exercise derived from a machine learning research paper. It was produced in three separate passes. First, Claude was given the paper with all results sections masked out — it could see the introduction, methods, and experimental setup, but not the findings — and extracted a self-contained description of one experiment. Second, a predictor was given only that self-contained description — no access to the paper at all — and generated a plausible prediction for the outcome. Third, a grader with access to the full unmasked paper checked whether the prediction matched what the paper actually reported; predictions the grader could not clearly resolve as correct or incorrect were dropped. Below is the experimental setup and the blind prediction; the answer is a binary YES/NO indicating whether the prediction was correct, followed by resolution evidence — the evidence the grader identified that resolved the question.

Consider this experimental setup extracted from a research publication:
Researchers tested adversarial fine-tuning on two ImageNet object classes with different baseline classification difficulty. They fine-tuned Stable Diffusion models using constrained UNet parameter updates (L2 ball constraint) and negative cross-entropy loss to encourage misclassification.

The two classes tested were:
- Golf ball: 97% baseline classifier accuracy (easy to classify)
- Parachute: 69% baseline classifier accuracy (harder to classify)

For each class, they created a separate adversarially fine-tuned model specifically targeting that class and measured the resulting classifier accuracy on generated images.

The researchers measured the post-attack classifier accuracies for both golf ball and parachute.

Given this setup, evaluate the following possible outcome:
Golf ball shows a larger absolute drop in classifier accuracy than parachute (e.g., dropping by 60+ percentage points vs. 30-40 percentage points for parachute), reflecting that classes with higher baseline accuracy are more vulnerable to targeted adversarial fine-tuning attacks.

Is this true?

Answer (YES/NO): NO